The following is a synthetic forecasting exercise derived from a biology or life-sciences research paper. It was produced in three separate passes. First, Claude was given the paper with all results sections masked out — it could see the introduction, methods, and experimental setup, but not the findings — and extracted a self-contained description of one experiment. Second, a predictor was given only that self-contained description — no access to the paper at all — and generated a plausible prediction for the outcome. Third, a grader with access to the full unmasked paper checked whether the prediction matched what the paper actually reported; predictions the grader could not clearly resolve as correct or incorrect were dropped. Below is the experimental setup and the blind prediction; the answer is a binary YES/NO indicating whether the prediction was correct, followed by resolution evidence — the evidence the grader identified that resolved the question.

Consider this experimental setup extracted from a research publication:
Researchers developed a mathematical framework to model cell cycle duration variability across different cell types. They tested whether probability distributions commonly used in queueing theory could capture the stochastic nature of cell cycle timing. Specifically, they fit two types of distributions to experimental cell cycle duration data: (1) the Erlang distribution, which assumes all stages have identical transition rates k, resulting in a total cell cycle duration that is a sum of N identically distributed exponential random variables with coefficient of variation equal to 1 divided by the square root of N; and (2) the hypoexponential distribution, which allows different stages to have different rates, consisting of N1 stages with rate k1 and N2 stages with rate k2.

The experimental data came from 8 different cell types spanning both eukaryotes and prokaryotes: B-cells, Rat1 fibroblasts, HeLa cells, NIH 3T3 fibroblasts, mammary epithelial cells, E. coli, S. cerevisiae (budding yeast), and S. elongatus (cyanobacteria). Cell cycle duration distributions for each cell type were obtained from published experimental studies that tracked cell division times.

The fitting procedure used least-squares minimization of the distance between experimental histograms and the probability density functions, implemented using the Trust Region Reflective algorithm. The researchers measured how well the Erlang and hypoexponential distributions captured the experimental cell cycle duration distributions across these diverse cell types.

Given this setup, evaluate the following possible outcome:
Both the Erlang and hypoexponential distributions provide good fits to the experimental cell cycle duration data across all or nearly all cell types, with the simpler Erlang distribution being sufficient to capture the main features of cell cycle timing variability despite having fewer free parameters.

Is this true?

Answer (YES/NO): YES